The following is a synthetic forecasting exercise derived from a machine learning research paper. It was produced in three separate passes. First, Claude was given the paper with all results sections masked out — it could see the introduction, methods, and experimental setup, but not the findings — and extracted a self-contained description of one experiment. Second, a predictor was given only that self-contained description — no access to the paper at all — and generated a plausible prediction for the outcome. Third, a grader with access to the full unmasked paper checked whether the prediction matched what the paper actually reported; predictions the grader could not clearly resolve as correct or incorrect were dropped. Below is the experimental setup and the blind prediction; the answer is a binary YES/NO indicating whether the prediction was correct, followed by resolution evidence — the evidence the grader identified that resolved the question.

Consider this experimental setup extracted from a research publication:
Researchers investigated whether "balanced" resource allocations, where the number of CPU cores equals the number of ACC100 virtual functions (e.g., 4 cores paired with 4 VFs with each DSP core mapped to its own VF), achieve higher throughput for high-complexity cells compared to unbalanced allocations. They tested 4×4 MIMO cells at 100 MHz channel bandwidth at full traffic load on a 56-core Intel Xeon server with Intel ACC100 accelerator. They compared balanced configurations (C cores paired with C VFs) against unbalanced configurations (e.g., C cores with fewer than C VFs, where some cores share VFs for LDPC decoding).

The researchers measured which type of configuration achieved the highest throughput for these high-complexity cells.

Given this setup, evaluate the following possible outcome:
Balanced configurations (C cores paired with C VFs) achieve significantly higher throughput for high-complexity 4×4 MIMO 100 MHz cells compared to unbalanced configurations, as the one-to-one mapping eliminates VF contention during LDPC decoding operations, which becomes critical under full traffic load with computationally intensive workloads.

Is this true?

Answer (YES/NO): YES